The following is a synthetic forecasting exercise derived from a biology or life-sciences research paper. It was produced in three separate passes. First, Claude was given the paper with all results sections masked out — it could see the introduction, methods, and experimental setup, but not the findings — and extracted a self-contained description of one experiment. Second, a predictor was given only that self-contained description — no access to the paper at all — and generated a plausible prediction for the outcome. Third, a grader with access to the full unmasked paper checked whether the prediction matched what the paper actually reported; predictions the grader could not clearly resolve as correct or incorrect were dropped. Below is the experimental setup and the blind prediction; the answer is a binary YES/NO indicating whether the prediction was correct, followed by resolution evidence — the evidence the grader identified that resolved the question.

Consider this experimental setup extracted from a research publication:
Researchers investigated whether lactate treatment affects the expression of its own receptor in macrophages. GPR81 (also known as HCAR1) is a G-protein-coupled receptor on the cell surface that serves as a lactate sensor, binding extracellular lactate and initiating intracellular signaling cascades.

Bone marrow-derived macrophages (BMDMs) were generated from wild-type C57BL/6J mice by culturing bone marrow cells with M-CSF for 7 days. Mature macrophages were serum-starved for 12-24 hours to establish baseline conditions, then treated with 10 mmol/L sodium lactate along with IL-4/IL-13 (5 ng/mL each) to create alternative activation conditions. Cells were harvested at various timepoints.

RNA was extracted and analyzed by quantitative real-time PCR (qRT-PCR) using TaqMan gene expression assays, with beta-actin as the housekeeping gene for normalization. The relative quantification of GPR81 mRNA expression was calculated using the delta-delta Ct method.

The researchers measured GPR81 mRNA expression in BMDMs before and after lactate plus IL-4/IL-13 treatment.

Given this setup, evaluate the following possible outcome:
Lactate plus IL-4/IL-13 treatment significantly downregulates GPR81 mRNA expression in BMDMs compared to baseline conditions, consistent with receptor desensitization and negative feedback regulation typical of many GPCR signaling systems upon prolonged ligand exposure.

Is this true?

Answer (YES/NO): NO